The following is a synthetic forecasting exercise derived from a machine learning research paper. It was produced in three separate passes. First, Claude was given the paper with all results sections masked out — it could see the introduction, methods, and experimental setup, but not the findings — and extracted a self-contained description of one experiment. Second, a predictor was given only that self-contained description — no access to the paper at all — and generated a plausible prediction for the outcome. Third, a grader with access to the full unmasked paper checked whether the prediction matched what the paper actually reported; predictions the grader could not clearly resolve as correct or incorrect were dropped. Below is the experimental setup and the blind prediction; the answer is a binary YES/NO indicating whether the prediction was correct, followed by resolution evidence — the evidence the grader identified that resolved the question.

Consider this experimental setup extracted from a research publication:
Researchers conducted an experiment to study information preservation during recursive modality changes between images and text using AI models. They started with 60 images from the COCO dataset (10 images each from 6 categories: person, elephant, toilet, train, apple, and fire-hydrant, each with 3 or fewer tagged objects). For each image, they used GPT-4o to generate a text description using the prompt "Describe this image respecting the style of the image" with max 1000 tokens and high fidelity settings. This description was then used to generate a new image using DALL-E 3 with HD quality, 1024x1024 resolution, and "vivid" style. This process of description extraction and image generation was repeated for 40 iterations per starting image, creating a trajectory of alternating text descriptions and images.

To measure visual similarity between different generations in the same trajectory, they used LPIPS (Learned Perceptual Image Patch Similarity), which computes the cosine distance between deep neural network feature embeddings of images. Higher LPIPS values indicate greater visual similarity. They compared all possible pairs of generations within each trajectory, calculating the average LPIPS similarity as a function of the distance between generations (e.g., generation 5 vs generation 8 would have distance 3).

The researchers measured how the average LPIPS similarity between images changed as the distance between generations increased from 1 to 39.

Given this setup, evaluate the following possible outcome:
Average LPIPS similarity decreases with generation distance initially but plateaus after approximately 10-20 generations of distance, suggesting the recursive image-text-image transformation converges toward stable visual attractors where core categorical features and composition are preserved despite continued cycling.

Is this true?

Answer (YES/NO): NO